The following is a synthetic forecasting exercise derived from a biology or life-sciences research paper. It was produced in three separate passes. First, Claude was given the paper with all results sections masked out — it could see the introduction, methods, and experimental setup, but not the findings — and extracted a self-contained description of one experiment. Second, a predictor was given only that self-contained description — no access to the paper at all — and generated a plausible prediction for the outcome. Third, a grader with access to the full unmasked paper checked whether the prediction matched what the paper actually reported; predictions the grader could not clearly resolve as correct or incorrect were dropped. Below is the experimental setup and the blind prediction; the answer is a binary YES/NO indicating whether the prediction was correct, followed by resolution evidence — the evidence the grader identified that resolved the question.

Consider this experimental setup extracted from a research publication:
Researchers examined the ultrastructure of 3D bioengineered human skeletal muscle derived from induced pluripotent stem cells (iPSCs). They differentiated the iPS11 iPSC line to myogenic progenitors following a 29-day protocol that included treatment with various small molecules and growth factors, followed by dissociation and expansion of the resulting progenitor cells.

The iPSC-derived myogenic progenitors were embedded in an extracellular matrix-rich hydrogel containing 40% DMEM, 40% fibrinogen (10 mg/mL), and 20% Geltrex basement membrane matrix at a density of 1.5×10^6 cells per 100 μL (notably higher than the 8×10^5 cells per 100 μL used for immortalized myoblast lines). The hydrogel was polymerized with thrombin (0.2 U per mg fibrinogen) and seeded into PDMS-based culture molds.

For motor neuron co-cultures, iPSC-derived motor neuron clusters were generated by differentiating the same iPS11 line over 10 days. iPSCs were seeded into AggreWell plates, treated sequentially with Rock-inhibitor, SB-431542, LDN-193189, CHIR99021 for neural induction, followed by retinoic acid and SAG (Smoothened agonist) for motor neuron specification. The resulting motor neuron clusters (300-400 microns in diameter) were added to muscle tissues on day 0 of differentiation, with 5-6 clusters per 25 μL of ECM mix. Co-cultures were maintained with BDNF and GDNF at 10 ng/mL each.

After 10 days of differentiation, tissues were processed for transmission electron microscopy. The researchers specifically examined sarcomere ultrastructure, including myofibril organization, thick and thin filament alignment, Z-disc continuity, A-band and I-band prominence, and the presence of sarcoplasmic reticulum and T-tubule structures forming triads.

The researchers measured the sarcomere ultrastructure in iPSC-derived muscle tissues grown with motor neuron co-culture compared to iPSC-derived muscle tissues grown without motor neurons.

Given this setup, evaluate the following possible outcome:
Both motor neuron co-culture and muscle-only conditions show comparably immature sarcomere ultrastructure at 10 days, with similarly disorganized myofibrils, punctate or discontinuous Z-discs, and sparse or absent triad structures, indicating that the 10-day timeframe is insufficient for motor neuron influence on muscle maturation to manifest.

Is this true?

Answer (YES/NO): NO